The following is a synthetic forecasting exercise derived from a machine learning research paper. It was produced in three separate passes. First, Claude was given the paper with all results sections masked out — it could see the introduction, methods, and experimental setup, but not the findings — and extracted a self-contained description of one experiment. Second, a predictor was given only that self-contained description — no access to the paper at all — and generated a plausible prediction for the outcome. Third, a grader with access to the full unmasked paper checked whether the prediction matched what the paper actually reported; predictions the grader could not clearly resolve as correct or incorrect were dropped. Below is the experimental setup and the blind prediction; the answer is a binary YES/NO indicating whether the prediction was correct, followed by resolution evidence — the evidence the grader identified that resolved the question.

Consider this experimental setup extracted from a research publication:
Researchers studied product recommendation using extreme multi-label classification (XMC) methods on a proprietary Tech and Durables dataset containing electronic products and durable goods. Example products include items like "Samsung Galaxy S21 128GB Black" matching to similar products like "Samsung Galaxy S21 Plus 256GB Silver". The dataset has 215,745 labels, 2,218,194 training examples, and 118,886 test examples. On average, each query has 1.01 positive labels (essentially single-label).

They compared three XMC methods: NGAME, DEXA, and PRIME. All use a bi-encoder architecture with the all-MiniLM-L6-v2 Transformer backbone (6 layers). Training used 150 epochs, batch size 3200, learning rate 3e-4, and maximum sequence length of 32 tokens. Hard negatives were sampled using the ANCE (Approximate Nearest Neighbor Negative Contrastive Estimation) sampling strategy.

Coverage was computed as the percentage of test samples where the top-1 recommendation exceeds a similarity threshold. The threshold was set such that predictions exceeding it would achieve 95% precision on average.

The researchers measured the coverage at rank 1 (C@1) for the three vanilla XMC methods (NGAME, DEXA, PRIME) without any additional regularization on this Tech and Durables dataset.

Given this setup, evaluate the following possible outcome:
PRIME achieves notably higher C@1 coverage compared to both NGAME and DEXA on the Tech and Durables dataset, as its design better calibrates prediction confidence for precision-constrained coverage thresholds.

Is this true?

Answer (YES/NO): YES